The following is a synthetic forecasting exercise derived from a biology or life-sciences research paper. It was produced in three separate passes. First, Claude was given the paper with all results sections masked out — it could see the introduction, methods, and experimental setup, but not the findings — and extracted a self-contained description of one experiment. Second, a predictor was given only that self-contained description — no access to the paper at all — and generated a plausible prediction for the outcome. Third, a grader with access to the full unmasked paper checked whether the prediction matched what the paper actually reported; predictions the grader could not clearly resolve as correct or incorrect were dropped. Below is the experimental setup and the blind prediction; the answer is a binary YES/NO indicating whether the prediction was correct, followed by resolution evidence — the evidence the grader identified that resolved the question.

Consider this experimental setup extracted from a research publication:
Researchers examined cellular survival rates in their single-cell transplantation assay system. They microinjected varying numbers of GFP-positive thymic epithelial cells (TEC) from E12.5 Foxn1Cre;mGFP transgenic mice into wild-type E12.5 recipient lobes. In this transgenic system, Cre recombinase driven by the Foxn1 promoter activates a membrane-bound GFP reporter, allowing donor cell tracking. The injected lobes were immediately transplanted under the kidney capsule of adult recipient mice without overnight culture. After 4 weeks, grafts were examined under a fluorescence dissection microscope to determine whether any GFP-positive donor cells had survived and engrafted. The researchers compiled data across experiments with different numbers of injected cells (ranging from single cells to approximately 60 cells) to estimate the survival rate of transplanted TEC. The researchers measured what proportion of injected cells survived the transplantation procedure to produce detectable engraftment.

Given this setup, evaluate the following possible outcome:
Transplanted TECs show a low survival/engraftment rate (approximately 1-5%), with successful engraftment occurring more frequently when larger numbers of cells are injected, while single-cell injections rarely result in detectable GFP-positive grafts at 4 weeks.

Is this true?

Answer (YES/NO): YES